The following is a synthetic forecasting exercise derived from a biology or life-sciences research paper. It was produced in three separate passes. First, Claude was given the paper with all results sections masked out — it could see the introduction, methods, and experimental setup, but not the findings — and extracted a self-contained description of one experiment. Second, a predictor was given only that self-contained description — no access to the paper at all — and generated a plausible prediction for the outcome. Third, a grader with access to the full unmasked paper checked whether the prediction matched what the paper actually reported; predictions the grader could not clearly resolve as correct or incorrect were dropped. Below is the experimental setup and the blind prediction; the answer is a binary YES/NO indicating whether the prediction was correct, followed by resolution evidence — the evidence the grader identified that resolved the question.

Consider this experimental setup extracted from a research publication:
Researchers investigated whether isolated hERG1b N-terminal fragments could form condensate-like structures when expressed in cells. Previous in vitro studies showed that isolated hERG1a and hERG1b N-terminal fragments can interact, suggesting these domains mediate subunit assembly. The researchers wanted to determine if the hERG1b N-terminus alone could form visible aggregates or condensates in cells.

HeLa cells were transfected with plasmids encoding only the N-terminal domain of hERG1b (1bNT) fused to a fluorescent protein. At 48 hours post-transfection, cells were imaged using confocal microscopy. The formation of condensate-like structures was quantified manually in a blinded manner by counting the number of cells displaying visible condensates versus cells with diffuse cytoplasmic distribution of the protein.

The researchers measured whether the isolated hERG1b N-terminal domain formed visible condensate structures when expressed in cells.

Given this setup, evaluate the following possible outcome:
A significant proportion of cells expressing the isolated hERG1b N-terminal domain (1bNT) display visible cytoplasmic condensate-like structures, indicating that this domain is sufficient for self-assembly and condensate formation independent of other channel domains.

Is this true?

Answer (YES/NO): YES